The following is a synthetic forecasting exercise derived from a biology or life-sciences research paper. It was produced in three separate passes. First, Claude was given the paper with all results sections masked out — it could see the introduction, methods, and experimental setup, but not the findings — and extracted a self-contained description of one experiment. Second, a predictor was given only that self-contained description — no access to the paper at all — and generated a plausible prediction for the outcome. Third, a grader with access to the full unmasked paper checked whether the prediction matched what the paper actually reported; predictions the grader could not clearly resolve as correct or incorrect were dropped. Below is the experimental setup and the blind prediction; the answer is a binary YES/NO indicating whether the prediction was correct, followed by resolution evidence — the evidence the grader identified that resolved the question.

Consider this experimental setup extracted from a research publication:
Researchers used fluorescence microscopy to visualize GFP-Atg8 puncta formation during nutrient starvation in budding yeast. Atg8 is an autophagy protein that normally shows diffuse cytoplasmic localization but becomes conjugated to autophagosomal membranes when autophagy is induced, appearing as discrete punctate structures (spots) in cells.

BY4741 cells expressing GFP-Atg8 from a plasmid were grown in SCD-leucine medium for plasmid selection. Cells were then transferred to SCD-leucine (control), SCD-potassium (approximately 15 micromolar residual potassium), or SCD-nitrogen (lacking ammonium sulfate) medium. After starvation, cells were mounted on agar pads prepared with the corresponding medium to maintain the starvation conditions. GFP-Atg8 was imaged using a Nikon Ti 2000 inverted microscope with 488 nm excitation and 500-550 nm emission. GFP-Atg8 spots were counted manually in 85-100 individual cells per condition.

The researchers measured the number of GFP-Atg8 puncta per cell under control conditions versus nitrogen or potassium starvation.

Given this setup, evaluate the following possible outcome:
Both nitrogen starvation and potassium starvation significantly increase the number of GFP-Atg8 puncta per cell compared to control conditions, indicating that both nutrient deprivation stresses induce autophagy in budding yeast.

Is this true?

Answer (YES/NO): YES